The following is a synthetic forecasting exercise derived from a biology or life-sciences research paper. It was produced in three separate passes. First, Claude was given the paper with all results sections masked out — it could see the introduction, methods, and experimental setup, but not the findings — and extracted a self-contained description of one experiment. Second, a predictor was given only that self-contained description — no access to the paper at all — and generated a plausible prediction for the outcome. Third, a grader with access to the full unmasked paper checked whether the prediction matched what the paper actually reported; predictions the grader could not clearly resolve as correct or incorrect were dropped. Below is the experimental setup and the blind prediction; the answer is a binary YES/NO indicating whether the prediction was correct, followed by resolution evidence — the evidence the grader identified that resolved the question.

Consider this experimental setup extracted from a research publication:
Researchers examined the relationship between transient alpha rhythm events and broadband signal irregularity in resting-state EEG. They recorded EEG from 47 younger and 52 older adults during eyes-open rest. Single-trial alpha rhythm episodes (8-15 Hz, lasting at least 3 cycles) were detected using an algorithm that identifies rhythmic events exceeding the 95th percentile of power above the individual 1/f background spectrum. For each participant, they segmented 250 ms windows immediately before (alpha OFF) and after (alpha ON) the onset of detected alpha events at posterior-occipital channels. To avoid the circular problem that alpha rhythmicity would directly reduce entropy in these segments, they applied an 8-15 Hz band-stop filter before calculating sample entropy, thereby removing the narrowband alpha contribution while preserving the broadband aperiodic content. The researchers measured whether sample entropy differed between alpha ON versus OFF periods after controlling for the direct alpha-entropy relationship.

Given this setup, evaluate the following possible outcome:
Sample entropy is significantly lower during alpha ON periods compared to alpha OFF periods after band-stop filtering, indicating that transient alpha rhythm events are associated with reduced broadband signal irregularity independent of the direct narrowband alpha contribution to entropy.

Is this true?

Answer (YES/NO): YES